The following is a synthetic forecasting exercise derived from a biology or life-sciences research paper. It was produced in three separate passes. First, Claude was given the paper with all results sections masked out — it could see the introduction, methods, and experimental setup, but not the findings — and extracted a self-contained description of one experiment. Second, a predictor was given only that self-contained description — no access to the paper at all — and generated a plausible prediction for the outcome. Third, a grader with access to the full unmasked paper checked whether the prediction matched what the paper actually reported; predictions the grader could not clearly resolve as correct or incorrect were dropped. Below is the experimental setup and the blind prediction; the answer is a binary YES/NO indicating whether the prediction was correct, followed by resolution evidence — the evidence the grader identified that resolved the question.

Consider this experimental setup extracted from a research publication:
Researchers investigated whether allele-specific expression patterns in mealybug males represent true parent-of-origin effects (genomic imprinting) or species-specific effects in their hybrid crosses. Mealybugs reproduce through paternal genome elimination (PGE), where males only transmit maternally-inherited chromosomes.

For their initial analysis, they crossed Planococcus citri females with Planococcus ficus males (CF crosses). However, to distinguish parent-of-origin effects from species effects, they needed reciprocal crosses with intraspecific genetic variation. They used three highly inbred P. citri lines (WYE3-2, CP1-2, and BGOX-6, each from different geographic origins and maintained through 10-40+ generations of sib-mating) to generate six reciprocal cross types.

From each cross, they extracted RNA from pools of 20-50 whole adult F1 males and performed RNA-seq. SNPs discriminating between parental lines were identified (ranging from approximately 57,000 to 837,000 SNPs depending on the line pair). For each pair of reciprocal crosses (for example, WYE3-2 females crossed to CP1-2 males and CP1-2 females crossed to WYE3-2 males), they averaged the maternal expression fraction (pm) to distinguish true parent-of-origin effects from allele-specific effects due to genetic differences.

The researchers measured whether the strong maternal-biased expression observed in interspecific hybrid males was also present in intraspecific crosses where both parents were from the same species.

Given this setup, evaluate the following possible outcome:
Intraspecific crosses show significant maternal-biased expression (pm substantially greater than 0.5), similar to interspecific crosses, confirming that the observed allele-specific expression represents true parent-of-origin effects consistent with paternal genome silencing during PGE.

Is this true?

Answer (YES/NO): YES